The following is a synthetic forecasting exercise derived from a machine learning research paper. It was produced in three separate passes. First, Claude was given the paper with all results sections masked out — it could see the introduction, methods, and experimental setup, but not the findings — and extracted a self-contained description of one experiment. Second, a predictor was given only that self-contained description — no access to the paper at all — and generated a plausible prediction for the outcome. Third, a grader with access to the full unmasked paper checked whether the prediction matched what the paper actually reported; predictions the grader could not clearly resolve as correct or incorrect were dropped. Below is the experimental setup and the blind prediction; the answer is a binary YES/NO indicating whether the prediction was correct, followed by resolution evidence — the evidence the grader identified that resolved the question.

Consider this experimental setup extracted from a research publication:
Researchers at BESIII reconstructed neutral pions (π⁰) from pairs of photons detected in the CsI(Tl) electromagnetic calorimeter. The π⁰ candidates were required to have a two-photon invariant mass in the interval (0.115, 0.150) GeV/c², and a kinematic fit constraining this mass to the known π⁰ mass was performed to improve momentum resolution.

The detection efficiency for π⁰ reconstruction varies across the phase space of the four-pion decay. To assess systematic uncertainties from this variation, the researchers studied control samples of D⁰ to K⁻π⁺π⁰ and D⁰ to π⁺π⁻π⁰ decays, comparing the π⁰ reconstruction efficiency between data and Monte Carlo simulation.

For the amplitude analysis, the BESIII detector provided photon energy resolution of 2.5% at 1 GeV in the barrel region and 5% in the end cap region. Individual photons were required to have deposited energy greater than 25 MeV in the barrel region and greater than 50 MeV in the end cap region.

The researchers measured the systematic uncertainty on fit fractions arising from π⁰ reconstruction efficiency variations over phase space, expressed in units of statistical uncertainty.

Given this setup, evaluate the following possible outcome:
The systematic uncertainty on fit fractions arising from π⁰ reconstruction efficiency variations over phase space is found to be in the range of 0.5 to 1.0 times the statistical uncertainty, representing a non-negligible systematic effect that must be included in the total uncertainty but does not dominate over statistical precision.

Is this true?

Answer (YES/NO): NO